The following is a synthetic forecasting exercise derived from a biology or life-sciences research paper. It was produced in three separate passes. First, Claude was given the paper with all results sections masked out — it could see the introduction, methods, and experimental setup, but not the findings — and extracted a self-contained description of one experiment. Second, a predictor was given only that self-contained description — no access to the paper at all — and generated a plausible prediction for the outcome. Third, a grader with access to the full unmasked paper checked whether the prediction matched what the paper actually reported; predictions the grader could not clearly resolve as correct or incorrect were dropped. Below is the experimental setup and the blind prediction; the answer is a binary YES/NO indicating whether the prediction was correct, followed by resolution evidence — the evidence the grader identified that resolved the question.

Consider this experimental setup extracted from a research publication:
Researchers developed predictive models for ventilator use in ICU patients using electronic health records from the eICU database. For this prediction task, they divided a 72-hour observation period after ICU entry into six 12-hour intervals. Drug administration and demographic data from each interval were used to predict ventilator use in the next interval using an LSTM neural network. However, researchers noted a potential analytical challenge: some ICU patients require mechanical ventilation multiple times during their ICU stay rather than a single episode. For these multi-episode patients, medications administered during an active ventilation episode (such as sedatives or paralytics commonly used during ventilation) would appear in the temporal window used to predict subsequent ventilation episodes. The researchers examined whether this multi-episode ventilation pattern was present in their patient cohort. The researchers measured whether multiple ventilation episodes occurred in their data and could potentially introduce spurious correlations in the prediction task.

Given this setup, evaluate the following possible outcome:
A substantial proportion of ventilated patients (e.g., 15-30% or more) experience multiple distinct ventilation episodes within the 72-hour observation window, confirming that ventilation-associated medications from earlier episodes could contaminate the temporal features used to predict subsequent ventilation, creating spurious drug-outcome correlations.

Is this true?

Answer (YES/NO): YES